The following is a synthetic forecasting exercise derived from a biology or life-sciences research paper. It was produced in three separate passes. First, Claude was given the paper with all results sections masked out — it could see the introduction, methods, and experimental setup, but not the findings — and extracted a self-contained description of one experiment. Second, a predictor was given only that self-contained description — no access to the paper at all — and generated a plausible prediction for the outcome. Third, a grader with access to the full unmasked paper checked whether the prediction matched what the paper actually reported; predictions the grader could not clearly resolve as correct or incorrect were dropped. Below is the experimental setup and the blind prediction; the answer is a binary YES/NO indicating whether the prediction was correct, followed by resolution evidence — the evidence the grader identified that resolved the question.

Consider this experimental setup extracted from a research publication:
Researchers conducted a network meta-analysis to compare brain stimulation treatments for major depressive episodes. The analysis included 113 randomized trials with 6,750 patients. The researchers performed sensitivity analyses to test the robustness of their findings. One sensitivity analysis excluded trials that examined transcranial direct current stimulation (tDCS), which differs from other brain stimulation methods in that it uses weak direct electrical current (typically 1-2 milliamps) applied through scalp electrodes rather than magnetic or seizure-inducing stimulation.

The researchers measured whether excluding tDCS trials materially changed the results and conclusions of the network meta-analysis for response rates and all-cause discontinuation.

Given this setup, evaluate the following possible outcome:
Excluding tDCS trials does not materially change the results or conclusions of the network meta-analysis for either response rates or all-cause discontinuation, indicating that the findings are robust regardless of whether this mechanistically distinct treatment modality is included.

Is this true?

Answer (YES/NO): YES